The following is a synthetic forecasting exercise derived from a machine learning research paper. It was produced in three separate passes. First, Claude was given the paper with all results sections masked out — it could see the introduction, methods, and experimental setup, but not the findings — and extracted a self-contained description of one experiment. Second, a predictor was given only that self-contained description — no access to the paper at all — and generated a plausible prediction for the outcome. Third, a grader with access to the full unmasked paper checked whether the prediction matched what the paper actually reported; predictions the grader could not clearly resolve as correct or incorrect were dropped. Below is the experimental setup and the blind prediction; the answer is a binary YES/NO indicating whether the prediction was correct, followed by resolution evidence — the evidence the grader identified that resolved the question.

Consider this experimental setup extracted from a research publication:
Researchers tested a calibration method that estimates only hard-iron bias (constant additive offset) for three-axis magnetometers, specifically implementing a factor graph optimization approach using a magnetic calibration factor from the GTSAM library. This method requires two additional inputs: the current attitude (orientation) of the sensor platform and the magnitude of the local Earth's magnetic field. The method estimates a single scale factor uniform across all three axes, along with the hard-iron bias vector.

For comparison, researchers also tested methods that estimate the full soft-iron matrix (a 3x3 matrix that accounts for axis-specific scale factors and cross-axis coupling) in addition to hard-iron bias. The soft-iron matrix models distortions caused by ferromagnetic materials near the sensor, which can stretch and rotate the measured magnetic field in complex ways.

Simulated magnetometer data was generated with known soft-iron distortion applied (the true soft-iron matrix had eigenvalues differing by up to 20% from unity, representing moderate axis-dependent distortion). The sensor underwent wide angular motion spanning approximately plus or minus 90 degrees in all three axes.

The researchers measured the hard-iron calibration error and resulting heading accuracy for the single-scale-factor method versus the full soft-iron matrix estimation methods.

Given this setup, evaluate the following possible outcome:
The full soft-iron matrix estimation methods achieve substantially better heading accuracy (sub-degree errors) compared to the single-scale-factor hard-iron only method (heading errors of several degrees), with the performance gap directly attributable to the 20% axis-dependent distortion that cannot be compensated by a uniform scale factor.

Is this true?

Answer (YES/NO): NO